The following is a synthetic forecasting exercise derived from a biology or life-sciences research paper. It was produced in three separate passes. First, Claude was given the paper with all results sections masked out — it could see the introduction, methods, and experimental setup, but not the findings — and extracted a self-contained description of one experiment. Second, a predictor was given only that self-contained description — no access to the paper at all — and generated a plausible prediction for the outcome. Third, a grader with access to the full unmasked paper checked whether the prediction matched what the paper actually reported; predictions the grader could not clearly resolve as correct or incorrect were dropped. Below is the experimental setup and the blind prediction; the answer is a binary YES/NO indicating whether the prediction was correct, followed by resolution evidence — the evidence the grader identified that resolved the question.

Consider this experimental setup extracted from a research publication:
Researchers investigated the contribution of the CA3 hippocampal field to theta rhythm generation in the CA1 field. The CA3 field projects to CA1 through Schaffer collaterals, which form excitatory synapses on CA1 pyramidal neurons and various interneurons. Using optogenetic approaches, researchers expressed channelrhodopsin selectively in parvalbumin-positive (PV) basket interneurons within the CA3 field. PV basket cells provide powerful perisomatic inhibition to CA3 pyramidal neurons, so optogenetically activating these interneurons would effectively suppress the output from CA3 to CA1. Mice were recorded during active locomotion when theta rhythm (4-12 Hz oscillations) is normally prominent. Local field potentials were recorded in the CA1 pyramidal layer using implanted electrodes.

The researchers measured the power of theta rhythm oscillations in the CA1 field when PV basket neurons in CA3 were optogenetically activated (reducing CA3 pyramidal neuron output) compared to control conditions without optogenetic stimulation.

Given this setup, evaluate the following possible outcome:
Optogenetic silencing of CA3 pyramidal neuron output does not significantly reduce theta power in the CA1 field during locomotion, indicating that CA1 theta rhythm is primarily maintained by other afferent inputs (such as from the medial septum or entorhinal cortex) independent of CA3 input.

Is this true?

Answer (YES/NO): NO